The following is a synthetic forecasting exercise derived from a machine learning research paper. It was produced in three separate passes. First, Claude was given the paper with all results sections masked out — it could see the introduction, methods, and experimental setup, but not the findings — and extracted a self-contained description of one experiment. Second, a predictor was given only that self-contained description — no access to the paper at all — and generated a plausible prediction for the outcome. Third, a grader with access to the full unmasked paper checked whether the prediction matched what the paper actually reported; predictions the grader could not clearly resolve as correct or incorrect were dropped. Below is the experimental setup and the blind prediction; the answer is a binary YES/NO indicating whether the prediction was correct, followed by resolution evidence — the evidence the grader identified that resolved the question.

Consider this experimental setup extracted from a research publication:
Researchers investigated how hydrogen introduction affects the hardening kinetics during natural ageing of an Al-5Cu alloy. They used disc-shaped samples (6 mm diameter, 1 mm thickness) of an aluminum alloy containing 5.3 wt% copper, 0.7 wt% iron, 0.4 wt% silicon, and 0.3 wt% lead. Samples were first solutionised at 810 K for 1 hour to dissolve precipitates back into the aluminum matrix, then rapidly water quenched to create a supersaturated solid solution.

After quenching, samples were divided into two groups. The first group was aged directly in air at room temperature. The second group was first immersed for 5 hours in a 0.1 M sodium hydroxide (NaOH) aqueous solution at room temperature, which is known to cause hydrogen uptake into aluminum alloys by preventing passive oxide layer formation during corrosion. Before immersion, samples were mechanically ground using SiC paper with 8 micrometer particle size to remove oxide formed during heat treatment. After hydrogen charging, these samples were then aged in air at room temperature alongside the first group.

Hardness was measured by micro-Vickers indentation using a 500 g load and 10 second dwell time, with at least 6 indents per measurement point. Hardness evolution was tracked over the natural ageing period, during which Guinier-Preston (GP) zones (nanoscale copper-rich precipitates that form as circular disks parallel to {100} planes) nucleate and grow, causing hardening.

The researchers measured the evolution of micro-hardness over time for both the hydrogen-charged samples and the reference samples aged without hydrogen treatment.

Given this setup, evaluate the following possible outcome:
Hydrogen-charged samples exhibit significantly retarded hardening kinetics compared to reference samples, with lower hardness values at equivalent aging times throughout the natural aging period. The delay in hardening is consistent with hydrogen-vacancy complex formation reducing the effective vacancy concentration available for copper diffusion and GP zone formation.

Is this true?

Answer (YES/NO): NO